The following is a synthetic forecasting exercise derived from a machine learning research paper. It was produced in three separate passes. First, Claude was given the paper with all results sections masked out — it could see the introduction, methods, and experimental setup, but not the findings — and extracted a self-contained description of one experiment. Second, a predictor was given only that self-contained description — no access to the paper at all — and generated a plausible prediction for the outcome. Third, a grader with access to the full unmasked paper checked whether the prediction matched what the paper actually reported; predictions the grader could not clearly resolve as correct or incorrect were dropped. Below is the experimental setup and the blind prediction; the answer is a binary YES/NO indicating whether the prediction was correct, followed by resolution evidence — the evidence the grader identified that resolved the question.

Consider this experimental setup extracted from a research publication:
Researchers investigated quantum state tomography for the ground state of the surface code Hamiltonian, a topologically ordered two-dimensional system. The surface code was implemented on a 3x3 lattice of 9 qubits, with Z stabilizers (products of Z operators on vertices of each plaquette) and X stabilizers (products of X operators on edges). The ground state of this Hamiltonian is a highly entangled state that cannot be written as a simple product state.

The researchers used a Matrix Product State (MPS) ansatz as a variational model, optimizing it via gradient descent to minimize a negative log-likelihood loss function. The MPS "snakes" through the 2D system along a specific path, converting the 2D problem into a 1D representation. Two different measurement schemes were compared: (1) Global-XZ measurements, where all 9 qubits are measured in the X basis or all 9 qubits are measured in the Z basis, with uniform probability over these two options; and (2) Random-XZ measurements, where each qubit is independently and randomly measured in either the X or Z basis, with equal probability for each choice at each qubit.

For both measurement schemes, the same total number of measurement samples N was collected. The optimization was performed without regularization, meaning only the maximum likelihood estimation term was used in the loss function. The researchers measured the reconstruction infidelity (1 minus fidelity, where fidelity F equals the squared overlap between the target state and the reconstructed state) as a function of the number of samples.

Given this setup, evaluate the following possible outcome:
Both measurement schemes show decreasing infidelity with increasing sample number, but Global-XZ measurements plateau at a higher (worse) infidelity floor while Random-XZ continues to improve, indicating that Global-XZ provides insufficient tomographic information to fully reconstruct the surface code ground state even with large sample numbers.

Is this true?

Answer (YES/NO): NO